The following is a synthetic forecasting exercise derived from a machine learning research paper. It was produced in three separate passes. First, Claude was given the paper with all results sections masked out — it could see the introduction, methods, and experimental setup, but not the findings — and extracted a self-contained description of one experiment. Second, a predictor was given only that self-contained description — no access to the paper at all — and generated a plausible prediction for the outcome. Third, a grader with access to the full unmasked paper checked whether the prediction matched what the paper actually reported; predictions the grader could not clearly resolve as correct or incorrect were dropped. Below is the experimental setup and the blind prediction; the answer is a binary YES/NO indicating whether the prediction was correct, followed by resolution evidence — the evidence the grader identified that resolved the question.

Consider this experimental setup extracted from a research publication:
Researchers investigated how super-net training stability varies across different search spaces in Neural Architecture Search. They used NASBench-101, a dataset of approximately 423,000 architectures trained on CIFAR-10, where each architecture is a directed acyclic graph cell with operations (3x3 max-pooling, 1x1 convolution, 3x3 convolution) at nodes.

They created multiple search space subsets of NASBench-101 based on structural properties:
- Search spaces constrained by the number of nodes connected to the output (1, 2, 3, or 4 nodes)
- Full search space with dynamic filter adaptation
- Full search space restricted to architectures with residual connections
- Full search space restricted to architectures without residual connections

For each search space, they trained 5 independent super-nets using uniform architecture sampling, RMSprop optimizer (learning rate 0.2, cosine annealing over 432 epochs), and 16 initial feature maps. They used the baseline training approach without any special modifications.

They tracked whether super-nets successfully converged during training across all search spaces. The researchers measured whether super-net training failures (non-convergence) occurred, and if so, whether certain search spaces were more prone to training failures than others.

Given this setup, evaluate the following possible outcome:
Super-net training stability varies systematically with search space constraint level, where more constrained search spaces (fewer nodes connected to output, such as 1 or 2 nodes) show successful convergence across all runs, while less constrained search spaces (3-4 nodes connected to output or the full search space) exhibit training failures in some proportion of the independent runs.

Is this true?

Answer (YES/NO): NO